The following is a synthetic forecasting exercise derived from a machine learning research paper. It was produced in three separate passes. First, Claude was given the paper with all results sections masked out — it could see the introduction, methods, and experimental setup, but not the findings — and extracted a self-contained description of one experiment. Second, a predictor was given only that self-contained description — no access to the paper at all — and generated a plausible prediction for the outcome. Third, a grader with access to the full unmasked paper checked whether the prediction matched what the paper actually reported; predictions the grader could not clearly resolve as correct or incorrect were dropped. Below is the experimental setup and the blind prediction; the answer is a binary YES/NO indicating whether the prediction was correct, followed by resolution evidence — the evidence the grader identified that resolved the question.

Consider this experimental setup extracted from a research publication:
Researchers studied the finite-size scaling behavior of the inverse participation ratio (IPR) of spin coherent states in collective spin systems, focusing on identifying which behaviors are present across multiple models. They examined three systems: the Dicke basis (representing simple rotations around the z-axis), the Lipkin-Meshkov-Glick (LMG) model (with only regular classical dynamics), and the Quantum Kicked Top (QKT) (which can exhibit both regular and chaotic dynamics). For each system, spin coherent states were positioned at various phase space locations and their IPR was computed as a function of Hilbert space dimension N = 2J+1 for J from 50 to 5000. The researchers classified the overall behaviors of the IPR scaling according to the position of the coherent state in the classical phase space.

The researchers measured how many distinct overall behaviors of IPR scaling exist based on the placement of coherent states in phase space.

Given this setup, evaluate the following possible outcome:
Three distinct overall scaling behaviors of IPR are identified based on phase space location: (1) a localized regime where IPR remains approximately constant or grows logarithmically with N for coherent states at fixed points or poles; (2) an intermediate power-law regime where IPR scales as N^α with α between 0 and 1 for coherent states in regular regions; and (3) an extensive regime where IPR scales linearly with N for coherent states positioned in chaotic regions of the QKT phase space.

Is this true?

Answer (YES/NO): NO